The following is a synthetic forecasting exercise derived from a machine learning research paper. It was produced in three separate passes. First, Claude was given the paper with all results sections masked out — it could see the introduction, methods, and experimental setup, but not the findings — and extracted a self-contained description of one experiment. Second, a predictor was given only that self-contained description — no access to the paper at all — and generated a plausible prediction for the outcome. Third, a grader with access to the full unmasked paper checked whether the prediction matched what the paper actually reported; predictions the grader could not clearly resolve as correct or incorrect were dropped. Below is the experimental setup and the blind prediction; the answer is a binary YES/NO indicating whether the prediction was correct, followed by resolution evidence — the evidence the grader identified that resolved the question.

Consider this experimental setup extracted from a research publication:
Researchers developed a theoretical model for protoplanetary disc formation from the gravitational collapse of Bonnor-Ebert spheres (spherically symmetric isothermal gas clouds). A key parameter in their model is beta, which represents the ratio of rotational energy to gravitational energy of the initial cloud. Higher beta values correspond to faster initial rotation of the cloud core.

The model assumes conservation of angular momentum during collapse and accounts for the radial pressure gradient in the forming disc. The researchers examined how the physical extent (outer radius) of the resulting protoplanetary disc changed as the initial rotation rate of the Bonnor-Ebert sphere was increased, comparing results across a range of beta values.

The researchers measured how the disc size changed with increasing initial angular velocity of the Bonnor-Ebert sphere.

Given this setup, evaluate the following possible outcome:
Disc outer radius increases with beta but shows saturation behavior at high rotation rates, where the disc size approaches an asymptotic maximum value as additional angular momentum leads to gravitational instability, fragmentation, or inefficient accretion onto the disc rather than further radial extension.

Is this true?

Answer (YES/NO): NO